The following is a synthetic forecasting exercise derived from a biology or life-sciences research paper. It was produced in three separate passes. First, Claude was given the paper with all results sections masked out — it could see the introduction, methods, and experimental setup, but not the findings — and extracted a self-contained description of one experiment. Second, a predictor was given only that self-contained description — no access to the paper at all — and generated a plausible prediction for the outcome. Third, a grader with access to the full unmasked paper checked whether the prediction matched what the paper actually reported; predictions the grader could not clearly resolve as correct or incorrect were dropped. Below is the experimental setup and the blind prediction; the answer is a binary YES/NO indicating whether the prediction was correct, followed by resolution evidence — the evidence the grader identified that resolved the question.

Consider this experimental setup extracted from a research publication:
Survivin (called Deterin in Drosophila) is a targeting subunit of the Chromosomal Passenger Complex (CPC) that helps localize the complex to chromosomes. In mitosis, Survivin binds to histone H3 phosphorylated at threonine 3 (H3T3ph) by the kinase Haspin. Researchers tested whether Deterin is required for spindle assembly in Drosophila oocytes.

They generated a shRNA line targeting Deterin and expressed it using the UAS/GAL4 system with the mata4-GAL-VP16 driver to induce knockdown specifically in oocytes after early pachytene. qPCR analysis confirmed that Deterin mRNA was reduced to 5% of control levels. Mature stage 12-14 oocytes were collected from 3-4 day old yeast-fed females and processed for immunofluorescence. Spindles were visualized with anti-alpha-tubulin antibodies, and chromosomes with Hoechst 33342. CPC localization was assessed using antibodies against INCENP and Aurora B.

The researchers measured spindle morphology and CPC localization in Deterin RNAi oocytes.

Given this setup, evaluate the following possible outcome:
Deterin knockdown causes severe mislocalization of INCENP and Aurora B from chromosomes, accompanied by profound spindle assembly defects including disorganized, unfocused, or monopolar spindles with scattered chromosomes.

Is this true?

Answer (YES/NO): NO